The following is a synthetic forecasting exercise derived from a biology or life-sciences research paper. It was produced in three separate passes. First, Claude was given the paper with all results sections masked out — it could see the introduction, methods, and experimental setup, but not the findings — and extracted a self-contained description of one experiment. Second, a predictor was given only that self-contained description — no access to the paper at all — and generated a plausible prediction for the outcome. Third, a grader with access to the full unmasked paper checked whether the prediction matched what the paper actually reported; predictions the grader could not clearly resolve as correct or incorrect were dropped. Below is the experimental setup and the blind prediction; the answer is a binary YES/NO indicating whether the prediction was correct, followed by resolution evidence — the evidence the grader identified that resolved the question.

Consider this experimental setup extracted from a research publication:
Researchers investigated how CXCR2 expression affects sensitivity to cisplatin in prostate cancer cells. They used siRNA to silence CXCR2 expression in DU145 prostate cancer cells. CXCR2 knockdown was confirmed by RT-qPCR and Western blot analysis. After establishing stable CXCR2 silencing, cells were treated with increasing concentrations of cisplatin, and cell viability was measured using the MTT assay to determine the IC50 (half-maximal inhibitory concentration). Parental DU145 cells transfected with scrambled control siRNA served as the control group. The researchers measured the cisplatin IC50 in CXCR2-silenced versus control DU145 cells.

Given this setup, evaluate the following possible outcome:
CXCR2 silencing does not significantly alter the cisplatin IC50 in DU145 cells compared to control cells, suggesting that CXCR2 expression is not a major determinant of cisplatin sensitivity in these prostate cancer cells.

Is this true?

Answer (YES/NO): NO